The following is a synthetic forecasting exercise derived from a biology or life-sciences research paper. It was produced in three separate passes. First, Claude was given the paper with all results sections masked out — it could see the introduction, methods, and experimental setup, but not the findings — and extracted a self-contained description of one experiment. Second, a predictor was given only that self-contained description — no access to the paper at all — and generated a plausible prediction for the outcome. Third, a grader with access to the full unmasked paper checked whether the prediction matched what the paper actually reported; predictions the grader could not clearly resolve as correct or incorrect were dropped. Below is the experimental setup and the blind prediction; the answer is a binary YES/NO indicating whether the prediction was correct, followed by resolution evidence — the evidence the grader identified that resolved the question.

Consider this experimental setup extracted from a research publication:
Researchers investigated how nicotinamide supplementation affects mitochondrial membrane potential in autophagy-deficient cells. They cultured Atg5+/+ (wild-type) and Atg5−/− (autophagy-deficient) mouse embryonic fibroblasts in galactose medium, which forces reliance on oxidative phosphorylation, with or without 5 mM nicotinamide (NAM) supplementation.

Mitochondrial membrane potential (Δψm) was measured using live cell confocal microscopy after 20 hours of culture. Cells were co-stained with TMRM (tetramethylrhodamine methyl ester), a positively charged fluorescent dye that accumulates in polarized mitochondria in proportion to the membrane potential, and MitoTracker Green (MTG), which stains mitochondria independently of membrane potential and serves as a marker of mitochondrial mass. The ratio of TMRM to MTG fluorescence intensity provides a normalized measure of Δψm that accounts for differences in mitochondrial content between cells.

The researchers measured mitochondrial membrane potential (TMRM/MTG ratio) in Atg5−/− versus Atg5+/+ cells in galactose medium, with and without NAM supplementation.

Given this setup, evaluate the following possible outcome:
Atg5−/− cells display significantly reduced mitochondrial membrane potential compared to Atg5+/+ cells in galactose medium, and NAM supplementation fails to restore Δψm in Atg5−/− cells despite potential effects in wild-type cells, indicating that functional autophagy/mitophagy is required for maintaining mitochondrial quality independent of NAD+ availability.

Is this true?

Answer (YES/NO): NO